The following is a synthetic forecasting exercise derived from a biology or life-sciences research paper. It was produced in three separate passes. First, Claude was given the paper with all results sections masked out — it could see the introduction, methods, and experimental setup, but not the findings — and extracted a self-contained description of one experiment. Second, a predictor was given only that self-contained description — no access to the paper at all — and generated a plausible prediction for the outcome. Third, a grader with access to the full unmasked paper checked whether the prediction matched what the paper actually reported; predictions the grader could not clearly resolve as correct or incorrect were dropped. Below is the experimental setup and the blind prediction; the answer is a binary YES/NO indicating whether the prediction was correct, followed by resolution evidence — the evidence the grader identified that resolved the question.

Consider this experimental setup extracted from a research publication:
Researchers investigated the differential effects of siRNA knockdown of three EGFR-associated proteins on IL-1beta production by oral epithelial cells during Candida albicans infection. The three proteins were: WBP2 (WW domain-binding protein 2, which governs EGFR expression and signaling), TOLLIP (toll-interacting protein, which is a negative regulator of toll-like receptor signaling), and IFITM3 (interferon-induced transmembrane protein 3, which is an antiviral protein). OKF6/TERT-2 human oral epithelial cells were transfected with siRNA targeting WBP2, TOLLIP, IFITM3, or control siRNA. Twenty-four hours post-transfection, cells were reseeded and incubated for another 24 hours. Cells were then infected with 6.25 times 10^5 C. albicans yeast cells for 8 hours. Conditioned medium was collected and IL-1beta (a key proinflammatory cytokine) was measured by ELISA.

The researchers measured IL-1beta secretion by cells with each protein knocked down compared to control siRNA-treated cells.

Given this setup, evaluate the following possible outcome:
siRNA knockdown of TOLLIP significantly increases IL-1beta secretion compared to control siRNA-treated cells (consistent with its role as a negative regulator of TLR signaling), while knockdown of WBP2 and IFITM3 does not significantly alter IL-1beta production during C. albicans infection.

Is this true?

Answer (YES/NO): NO